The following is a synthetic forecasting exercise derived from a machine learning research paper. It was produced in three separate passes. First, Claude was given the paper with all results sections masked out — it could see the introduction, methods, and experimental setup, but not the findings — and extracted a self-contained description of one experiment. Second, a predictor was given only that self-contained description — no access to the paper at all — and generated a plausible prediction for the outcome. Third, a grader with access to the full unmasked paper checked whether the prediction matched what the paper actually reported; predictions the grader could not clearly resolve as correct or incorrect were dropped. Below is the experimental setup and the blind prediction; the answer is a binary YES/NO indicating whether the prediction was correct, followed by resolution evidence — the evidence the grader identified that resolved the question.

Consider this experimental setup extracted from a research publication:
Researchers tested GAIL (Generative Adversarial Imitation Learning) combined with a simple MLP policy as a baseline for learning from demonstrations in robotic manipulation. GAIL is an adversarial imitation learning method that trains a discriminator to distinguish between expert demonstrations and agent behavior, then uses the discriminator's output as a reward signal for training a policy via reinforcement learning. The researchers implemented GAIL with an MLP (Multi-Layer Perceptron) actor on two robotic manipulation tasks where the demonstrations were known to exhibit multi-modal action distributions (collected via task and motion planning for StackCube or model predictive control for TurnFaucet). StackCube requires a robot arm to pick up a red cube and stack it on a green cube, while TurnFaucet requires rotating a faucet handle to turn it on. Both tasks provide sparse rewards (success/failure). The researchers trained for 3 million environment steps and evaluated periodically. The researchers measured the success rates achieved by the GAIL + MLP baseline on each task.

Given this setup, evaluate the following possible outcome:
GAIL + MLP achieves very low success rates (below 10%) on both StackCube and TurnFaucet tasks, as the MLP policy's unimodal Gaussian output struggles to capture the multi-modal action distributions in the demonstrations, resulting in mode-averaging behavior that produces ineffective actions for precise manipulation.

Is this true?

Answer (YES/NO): NO